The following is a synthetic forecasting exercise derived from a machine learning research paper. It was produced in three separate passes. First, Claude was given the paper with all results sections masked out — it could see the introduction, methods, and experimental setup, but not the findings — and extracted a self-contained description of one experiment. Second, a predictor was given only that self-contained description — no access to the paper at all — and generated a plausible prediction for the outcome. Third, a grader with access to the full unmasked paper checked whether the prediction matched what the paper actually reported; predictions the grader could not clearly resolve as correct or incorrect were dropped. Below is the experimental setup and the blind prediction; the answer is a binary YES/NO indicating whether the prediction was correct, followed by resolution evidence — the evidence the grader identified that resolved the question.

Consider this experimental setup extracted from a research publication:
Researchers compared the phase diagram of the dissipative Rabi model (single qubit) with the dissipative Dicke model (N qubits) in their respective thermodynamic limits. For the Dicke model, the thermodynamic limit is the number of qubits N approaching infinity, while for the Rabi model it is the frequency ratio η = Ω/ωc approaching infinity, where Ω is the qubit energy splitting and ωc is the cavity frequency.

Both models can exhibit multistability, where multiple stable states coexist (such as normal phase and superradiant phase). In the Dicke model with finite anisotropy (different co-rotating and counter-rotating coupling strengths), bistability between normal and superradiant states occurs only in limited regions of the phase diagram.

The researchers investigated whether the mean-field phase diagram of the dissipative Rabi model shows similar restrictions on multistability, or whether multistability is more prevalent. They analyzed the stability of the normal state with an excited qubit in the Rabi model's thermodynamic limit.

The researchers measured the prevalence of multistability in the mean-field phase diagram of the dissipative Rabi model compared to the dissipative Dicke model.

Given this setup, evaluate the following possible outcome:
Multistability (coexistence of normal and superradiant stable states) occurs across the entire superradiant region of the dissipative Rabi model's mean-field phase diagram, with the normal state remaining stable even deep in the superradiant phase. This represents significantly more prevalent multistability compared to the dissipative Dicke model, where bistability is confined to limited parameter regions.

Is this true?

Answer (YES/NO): YES